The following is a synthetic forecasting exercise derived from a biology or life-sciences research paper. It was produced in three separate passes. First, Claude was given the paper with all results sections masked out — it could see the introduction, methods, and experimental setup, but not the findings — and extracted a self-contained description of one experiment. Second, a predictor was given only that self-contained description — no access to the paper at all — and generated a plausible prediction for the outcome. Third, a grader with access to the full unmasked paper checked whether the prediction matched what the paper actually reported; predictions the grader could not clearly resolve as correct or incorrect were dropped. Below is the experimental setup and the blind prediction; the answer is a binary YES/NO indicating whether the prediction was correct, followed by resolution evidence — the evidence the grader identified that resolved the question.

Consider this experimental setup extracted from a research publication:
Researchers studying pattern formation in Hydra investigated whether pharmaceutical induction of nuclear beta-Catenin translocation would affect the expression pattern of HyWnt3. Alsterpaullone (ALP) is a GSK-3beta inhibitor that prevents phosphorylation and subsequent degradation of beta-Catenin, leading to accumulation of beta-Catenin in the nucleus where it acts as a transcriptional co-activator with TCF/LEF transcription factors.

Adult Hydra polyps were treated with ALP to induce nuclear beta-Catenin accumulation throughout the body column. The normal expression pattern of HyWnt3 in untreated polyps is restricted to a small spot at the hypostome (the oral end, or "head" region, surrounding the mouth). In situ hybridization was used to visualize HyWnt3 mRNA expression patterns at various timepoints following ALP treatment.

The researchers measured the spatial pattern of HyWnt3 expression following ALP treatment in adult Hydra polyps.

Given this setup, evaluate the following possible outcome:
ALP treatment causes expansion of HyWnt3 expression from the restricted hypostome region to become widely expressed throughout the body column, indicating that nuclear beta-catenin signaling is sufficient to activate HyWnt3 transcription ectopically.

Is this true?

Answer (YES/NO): NO